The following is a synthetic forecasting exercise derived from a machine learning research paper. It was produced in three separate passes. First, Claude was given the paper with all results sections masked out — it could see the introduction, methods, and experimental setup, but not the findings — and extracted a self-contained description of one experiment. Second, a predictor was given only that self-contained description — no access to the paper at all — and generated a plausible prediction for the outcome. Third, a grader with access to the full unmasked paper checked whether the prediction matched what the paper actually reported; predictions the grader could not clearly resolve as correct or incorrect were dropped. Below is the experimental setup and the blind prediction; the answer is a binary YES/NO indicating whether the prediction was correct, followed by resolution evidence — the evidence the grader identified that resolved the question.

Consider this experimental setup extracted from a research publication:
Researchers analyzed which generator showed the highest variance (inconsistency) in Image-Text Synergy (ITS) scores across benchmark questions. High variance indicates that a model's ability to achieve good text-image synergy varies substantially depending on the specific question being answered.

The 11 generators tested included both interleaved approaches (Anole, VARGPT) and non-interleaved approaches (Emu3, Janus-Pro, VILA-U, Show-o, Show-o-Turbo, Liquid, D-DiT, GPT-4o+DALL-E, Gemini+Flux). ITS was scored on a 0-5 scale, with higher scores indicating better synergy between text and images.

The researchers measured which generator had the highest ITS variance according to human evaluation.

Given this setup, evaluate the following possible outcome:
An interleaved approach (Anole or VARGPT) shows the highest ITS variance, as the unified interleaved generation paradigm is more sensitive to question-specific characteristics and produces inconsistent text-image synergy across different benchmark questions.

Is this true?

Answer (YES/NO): NO